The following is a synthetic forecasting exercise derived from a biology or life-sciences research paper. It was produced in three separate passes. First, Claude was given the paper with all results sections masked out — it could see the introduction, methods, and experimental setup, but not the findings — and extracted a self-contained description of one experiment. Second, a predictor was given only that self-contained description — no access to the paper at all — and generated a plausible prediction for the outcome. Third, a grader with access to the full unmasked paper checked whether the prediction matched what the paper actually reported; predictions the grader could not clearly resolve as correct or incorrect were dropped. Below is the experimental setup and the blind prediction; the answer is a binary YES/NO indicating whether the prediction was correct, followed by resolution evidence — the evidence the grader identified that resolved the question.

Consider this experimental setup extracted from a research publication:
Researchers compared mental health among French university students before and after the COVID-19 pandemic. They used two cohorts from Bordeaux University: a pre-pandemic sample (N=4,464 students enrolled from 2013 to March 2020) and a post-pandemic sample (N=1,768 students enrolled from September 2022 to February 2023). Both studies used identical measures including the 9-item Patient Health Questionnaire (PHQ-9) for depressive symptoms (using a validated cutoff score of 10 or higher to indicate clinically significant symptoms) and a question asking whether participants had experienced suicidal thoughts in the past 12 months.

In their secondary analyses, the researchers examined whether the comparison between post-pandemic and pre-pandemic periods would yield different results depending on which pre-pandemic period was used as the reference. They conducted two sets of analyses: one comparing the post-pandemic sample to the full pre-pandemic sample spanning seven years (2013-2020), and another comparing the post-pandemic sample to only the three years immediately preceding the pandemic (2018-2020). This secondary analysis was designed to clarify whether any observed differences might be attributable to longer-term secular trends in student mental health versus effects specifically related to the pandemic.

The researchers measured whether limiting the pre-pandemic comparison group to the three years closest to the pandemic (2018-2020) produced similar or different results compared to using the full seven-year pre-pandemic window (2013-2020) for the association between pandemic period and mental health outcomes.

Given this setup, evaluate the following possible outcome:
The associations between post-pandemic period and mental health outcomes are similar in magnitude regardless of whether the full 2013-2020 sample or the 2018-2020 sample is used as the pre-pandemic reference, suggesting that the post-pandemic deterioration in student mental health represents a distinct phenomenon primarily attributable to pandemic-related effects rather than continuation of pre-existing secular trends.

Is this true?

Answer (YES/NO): NO